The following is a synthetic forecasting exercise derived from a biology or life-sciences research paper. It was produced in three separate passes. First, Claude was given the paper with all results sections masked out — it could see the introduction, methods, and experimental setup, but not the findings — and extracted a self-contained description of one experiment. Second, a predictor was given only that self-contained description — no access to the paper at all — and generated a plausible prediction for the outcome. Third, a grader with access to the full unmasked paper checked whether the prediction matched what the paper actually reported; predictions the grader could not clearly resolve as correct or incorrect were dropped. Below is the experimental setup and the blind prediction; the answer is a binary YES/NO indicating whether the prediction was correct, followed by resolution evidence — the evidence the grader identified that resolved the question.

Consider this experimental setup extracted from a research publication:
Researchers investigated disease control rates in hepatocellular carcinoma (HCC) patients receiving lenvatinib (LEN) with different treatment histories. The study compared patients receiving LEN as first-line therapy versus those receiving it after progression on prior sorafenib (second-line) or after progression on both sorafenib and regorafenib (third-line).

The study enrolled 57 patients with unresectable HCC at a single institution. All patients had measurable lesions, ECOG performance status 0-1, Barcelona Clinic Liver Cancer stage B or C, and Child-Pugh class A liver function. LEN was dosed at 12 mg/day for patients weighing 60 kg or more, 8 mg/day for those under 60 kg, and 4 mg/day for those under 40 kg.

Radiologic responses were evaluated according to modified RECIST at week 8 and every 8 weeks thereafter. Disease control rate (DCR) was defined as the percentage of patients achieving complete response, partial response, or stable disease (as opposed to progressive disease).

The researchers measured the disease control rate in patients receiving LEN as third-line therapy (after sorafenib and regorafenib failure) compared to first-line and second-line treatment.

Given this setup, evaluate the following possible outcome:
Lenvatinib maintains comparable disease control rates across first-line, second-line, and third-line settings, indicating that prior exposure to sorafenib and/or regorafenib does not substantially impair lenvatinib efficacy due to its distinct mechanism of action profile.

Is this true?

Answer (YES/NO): NO